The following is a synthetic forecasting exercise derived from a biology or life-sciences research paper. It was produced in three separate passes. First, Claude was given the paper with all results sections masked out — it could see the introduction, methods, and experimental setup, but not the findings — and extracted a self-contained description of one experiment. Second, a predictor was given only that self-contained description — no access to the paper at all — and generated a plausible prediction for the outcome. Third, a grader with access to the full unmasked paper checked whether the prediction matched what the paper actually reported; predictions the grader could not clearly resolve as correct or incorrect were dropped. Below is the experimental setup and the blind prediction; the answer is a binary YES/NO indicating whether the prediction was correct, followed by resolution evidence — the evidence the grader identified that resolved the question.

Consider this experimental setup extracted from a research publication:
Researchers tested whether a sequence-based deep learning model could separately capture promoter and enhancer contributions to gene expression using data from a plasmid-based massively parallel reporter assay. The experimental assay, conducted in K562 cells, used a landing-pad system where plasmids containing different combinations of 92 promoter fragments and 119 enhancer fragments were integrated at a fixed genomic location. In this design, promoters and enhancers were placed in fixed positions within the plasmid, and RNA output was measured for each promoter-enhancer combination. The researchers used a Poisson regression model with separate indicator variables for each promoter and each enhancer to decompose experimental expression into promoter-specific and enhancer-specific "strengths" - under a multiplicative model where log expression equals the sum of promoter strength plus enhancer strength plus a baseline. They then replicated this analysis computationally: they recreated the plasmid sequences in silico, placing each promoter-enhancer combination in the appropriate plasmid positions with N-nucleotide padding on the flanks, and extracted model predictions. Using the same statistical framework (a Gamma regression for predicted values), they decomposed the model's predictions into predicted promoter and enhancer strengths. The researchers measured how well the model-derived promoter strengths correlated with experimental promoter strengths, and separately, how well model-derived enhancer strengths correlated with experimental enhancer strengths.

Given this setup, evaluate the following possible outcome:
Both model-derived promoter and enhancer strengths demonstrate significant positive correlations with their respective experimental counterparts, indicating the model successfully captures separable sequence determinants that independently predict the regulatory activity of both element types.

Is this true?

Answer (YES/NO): NO